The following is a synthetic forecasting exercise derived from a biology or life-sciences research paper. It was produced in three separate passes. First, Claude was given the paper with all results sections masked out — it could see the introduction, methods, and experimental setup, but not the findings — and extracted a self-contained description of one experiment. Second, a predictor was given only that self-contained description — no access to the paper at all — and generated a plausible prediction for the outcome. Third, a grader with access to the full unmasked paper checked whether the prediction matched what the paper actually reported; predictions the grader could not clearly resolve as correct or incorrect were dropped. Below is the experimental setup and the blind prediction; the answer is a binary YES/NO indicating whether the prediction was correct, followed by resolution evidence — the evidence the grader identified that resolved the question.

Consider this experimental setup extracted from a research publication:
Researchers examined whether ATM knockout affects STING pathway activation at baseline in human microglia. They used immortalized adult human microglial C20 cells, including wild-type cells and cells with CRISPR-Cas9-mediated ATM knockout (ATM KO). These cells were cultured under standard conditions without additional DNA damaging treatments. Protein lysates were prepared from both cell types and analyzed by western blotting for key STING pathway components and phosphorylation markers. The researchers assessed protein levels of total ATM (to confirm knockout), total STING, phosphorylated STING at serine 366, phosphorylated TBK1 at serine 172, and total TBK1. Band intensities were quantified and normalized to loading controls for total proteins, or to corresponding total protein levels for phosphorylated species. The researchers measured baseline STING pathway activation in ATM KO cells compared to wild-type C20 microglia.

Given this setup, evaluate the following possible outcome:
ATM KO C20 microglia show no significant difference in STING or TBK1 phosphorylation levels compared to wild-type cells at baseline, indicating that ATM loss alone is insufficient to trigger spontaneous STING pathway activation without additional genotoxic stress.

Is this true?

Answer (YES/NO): NO